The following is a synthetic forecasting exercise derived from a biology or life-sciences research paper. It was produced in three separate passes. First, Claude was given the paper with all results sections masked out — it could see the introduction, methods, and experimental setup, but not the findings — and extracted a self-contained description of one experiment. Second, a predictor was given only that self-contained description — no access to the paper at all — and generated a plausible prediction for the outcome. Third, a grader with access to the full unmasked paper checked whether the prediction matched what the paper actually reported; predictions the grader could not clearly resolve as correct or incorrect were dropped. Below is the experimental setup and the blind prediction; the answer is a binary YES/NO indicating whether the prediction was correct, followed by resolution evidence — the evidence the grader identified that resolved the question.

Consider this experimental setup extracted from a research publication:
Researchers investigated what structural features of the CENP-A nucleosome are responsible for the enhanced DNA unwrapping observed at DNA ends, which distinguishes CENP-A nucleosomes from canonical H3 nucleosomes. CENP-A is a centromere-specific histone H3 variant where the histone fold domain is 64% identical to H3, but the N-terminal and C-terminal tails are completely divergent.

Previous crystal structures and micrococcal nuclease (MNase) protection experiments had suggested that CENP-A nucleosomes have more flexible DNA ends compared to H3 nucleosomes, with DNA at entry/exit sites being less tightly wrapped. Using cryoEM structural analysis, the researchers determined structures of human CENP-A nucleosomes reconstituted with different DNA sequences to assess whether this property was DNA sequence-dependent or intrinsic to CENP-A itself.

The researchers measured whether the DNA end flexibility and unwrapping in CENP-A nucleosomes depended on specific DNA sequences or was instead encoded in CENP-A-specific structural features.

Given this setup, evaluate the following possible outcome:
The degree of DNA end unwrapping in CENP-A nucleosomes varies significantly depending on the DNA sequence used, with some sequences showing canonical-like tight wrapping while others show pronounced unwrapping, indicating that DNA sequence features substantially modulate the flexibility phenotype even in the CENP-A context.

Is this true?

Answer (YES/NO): NO